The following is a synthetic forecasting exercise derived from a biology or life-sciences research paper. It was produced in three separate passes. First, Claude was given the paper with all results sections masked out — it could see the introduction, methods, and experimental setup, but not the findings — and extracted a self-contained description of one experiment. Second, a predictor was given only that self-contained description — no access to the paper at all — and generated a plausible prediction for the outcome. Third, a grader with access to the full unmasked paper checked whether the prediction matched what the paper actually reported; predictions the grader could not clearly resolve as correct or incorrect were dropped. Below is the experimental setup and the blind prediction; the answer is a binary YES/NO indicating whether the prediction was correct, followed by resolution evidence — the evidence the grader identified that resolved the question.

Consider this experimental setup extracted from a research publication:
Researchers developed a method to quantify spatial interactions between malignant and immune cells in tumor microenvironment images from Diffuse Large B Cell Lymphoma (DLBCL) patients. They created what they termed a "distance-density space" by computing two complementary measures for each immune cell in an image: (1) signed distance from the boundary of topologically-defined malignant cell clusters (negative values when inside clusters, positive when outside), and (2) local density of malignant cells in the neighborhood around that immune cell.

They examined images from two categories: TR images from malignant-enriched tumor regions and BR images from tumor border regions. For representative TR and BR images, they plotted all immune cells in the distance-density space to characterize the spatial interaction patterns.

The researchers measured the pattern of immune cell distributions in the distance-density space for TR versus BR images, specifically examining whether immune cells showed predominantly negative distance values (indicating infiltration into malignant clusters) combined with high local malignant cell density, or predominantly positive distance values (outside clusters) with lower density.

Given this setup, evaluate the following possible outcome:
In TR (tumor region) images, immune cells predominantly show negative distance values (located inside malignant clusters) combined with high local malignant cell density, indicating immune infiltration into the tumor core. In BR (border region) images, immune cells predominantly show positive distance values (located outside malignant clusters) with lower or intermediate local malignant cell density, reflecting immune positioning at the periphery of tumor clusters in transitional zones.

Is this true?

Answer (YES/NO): YES